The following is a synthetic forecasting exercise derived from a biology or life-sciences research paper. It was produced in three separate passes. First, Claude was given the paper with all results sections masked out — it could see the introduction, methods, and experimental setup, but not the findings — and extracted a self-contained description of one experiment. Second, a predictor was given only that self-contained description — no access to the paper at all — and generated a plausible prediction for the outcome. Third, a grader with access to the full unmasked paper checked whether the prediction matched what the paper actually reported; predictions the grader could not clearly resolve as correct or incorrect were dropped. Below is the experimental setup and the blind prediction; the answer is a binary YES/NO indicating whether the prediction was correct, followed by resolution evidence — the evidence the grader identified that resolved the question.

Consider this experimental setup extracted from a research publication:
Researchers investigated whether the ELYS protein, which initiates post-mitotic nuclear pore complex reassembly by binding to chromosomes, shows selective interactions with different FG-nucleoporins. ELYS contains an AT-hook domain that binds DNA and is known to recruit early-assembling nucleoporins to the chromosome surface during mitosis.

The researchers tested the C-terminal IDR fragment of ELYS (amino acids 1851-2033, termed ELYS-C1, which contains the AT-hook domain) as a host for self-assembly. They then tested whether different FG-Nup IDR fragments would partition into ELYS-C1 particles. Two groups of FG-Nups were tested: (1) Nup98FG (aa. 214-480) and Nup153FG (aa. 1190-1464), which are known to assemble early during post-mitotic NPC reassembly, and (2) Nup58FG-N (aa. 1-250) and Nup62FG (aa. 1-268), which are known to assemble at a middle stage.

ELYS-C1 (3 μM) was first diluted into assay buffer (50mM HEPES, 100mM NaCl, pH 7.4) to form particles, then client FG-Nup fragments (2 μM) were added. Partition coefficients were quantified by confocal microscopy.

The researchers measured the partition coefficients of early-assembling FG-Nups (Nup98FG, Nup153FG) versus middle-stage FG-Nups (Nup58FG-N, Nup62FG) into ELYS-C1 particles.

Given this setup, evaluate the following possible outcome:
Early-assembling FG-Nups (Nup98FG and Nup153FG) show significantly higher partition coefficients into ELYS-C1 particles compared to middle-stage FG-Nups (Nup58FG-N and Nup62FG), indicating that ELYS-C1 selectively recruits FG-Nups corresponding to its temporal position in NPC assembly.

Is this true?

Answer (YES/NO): YES